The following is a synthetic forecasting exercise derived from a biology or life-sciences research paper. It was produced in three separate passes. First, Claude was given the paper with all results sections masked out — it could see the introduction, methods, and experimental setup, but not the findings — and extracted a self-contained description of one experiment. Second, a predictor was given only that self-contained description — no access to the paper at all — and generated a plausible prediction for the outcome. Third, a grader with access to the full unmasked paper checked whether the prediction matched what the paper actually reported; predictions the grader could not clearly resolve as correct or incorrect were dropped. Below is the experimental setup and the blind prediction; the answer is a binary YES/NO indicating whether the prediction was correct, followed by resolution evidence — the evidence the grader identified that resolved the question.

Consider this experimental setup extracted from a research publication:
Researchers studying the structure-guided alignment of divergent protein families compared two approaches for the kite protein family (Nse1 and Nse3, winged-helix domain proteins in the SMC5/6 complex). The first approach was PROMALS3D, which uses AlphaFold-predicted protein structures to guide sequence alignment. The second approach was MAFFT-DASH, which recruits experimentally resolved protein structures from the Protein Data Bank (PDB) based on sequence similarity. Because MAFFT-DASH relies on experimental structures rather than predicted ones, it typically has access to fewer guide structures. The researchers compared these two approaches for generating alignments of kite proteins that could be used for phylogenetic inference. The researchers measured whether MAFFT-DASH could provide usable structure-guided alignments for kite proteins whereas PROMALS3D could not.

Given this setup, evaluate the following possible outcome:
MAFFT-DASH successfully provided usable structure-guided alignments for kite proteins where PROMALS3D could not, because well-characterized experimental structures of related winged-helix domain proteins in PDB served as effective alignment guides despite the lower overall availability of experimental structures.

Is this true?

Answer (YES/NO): YES